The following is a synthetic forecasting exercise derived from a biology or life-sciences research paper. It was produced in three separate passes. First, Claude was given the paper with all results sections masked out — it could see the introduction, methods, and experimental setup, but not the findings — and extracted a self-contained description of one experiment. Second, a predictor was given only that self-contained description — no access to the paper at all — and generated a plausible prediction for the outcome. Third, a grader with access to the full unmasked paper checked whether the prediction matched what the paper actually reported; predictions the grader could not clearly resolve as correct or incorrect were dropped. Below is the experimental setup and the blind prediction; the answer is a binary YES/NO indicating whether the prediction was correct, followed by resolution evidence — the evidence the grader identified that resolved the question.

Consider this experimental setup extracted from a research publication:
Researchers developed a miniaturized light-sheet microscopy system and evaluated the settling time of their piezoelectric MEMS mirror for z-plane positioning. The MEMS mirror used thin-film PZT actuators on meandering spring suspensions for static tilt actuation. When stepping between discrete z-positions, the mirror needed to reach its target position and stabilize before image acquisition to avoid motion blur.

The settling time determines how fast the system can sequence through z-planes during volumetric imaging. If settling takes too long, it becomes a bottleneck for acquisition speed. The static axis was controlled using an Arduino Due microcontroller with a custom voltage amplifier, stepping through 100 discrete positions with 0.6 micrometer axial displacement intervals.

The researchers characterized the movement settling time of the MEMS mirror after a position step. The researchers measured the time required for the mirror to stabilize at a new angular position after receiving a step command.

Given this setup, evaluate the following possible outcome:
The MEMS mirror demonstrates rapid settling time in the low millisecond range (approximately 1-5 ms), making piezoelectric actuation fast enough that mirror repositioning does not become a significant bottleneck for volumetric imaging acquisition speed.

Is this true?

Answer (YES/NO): NO